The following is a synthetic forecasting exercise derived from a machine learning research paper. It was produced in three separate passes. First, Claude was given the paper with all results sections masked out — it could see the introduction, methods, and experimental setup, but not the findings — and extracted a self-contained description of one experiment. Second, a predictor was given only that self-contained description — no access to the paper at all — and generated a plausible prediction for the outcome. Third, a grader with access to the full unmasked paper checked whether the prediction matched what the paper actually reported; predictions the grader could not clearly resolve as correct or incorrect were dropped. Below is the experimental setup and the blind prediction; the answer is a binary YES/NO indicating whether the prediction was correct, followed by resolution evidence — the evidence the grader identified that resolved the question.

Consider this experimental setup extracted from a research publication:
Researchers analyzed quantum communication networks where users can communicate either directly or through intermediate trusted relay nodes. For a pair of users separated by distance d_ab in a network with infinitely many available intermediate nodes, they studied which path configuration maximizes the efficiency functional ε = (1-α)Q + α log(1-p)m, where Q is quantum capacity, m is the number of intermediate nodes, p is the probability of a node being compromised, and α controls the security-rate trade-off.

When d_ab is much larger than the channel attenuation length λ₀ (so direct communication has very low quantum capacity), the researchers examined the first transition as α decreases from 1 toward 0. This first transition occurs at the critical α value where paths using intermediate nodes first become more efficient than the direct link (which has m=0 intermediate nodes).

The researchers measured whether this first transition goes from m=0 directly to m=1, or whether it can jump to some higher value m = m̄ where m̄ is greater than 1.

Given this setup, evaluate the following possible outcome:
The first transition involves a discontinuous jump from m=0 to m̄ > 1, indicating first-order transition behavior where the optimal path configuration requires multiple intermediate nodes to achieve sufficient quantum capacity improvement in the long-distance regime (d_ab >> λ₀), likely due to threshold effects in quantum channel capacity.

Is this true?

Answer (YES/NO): YES